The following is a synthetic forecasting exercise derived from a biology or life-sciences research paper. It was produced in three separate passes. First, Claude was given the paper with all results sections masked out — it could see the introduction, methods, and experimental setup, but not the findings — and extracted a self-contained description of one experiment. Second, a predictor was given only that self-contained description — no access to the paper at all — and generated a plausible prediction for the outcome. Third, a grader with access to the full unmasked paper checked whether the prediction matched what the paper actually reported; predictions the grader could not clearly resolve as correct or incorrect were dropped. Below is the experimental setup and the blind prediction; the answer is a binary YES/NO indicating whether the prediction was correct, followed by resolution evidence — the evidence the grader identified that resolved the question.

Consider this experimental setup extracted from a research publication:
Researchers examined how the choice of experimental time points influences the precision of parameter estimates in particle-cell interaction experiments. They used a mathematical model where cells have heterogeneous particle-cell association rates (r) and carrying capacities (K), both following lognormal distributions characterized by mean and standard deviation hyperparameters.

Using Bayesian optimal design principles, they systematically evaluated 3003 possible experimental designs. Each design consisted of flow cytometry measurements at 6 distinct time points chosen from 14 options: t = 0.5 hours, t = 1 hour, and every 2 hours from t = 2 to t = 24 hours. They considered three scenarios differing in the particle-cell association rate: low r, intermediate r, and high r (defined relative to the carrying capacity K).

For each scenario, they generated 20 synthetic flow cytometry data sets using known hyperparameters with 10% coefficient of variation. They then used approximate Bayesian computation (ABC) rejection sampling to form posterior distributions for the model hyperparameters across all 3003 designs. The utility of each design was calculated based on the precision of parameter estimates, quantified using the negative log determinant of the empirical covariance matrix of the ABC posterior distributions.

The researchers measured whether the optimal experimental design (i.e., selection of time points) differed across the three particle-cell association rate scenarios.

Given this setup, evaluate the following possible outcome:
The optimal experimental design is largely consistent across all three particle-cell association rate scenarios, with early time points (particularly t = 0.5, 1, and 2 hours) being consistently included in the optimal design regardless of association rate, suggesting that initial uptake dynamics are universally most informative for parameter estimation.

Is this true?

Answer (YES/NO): NO